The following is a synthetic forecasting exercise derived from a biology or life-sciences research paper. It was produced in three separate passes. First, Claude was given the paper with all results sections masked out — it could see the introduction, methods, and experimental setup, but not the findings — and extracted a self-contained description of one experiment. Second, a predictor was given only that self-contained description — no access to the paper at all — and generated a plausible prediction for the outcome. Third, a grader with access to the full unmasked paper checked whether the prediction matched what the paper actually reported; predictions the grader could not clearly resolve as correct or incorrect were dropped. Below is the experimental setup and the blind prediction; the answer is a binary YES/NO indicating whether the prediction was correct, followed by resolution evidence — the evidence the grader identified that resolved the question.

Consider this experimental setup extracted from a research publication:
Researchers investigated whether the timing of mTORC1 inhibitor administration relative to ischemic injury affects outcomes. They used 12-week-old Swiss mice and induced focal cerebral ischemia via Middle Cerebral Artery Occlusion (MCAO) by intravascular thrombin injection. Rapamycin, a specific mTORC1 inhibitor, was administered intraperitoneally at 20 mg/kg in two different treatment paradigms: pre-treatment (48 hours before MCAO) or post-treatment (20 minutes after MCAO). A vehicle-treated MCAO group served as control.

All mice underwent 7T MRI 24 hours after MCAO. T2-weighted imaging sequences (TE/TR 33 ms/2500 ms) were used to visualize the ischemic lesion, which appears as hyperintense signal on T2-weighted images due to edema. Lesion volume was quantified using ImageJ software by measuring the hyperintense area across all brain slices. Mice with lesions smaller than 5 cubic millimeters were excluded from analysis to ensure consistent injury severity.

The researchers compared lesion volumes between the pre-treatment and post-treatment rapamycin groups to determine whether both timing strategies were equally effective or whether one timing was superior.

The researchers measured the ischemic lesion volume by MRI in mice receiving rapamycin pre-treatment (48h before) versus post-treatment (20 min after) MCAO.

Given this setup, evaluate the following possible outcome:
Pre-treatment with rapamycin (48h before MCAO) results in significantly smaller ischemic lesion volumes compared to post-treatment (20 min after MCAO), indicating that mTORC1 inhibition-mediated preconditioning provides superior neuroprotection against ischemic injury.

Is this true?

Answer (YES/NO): NO